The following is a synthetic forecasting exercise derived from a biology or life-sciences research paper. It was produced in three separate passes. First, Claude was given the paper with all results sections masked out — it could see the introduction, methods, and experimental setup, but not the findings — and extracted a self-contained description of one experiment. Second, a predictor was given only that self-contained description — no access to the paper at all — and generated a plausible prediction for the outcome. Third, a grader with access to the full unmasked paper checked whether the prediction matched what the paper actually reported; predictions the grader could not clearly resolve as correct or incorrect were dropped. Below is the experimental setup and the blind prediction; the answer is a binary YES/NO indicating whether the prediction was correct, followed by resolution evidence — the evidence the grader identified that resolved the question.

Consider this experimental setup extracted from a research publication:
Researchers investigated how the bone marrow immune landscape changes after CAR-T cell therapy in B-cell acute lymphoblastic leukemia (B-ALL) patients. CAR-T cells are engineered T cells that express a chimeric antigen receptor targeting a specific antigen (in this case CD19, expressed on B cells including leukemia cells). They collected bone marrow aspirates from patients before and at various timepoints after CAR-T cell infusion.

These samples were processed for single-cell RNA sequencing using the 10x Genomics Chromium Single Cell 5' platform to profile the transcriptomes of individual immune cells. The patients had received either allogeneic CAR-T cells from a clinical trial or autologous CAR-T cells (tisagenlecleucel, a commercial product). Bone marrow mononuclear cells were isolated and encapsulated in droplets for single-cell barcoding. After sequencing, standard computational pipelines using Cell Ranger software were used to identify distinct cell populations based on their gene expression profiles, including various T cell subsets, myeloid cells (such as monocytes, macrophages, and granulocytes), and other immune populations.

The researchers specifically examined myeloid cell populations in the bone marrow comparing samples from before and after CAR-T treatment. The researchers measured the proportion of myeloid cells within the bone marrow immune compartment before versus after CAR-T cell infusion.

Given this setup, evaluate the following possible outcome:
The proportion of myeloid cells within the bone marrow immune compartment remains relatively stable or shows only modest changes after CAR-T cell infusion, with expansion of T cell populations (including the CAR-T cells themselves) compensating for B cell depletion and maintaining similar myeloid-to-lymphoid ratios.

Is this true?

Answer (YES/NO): NO